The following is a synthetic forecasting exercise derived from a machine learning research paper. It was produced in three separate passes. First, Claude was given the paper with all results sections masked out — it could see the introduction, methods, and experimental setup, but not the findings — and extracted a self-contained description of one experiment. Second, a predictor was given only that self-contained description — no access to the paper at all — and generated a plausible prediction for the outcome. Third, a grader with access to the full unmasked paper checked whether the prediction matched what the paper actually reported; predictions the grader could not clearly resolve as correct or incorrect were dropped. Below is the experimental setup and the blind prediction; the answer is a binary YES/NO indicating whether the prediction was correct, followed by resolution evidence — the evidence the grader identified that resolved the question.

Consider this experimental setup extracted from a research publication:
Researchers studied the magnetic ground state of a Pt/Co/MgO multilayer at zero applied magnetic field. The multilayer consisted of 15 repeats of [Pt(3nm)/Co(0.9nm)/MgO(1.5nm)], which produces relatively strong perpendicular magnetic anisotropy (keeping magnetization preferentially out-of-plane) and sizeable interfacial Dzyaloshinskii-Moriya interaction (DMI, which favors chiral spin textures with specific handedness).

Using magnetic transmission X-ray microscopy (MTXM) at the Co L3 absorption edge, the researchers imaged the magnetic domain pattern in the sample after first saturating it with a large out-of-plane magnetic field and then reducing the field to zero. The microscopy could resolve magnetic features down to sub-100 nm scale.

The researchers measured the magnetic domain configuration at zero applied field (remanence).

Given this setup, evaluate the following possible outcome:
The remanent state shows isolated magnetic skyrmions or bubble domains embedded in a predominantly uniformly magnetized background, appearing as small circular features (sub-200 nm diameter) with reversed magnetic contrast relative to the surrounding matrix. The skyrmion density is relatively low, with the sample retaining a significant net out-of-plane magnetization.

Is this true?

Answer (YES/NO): NO